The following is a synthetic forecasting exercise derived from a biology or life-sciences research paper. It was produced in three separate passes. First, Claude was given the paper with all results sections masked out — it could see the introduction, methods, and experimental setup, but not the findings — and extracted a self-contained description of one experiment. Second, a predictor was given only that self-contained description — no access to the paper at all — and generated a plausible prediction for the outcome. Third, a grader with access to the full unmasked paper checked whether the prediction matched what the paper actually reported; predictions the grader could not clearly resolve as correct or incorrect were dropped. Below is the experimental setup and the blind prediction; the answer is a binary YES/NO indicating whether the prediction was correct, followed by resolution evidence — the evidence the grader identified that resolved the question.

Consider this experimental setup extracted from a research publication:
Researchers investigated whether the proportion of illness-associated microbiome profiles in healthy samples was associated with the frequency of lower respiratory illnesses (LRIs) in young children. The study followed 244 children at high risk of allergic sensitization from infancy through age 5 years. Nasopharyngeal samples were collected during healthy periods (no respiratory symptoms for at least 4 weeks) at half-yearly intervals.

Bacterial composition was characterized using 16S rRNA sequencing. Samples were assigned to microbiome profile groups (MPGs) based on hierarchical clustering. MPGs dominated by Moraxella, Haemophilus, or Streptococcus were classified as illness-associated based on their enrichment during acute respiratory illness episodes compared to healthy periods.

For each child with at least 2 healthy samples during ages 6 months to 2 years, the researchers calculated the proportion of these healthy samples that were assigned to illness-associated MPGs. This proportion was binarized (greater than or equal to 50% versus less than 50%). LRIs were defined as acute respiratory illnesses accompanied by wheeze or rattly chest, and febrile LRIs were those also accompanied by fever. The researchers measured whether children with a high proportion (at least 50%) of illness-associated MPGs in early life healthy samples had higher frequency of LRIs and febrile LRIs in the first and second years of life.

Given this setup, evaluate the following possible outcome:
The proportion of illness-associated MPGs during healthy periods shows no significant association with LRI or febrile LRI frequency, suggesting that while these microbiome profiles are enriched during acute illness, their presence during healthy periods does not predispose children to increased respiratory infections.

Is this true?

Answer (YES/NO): NO